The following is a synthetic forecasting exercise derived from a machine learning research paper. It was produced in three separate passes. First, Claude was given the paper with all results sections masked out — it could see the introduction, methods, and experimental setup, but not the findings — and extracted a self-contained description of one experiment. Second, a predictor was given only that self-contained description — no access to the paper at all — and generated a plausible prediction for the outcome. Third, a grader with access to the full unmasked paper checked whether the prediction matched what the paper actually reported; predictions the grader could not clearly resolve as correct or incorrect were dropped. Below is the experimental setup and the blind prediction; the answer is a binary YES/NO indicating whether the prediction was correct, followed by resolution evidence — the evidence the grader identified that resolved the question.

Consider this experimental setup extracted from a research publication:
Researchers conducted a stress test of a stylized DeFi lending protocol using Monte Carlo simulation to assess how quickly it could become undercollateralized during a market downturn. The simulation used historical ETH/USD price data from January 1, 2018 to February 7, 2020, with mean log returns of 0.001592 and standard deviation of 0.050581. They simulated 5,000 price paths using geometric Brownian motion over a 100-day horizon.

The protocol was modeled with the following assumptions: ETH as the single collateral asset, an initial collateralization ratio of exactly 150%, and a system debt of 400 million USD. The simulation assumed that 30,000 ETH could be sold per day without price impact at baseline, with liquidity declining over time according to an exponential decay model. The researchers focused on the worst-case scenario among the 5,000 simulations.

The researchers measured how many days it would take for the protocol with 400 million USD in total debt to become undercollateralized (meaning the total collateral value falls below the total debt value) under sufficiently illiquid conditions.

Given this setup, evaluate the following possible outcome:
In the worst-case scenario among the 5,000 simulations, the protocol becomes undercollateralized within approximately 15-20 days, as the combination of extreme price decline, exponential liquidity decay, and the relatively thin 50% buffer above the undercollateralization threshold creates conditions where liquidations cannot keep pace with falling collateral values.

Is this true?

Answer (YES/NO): YES